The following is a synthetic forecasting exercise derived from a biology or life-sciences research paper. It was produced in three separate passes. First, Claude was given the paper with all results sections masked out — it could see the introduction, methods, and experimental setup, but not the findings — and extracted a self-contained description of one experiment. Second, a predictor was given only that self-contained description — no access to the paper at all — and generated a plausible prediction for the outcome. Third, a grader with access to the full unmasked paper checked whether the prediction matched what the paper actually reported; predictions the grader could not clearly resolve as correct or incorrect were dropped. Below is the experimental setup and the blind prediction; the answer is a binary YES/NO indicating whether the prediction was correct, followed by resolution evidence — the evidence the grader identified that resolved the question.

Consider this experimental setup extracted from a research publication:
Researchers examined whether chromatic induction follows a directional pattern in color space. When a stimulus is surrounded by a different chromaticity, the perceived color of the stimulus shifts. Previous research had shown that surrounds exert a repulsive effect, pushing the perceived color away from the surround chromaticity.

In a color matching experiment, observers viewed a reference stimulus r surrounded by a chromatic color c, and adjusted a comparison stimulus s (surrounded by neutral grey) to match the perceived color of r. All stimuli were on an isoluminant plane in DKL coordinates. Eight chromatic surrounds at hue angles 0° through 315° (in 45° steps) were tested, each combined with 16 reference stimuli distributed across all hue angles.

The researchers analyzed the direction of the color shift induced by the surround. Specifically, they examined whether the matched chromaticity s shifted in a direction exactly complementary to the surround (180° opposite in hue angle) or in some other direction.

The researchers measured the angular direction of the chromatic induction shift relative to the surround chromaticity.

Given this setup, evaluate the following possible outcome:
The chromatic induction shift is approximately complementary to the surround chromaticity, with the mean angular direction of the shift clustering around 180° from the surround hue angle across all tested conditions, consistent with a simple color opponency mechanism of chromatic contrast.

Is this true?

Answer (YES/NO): NO